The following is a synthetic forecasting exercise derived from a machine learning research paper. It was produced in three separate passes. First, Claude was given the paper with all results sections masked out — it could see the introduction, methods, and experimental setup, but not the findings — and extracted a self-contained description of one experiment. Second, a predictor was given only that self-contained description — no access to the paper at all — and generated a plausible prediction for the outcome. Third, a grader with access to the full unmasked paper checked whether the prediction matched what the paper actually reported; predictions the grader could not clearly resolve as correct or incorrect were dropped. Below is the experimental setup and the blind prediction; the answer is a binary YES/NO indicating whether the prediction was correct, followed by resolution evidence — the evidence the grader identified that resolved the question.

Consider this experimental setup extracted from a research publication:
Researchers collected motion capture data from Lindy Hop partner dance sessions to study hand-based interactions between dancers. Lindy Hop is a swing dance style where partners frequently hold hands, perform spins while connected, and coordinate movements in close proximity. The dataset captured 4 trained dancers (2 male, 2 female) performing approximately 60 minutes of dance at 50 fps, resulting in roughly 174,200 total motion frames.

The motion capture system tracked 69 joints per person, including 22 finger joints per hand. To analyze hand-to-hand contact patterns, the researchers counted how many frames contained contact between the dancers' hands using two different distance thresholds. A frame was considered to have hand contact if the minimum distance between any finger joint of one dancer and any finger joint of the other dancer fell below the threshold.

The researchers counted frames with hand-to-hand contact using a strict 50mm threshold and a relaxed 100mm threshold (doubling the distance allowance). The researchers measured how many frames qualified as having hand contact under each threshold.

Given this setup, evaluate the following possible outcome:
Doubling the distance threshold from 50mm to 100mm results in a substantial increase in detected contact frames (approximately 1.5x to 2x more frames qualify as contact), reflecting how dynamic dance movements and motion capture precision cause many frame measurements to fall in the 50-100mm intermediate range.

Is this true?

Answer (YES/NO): NO